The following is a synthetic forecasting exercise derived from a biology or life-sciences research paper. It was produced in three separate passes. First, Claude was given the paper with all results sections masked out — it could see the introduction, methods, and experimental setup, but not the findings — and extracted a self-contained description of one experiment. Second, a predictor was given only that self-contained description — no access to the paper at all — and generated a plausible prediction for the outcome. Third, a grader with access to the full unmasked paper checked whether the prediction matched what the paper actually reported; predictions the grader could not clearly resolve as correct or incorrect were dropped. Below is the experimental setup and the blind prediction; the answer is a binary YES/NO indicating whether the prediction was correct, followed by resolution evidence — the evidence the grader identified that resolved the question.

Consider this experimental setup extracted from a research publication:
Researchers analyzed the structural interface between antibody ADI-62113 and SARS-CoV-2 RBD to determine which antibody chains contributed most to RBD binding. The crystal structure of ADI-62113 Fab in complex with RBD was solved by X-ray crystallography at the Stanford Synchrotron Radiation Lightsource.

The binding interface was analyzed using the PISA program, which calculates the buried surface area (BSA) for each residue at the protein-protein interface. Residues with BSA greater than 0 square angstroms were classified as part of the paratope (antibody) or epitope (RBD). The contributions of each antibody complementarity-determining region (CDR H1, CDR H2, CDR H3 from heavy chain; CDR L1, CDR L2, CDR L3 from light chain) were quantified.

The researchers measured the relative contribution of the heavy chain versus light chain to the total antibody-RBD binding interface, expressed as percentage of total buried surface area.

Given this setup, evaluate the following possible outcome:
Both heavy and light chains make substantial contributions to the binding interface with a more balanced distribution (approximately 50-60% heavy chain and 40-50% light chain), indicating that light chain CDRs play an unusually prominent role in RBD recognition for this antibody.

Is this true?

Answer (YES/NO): NO